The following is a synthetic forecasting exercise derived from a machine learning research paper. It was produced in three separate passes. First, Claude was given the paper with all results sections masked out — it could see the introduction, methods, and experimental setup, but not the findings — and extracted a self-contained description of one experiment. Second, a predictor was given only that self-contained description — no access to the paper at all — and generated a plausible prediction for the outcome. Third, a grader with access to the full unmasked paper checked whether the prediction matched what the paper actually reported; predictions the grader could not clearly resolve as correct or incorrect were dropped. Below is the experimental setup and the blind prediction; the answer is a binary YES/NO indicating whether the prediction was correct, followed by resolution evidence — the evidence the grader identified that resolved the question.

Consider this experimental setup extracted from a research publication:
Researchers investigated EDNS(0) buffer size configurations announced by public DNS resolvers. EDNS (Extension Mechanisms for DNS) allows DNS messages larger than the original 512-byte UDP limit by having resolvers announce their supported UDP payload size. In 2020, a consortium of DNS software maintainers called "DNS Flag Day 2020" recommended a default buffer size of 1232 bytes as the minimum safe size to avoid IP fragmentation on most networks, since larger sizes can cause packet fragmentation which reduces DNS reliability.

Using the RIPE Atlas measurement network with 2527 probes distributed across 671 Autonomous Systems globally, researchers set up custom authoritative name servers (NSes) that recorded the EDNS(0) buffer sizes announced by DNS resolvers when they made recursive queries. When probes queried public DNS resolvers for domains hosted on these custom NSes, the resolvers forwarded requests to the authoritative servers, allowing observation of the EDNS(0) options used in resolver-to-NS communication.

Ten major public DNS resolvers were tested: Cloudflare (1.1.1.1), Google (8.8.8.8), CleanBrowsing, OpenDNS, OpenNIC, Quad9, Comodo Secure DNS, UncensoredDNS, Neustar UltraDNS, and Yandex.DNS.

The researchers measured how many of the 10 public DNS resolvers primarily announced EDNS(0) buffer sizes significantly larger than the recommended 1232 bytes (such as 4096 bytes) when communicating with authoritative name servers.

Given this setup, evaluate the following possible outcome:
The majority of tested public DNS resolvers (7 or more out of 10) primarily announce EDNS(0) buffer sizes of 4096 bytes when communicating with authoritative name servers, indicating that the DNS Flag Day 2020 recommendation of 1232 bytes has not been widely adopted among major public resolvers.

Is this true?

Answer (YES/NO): NO